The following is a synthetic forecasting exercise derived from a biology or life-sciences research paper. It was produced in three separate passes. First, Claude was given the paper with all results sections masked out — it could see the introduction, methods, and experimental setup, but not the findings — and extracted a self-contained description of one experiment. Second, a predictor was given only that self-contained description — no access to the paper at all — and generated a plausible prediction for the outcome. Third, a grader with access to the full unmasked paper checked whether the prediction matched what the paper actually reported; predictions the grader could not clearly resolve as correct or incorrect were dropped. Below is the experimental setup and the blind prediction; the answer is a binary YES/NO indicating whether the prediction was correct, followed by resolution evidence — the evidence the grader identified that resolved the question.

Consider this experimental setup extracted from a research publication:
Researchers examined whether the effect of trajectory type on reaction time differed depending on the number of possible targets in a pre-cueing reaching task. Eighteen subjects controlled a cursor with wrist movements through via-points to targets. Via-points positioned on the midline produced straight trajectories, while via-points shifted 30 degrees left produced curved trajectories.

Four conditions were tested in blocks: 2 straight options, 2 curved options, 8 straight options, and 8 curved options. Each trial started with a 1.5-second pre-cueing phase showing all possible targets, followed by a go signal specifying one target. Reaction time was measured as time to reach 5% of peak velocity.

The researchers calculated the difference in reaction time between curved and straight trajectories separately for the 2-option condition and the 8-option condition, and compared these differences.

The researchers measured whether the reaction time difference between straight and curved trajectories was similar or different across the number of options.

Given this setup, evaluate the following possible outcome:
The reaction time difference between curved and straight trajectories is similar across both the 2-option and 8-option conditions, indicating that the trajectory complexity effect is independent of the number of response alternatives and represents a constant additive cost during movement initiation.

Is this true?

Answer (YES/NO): YES